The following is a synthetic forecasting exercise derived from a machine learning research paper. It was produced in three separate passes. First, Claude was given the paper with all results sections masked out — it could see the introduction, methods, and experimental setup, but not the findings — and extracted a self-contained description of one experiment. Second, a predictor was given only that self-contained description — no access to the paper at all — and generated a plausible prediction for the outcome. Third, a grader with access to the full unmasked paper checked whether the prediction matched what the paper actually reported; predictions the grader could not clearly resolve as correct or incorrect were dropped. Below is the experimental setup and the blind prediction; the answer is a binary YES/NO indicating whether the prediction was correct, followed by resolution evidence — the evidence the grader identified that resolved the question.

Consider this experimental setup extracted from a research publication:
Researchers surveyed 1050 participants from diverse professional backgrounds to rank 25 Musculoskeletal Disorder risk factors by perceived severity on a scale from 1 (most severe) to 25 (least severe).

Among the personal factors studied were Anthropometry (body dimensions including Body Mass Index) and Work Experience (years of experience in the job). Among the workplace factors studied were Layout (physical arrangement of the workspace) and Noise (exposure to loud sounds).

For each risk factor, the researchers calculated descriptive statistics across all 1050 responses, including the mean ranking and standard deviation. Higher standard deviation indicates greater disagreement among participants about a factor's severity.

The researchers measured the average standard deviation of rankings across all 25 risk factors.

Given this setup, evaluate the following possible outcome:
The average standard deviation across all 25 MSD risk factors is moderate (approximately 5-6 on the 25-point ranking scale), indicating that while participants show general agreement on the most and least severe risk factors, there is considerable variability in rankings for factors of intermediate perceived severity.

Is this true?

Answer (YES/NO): NO